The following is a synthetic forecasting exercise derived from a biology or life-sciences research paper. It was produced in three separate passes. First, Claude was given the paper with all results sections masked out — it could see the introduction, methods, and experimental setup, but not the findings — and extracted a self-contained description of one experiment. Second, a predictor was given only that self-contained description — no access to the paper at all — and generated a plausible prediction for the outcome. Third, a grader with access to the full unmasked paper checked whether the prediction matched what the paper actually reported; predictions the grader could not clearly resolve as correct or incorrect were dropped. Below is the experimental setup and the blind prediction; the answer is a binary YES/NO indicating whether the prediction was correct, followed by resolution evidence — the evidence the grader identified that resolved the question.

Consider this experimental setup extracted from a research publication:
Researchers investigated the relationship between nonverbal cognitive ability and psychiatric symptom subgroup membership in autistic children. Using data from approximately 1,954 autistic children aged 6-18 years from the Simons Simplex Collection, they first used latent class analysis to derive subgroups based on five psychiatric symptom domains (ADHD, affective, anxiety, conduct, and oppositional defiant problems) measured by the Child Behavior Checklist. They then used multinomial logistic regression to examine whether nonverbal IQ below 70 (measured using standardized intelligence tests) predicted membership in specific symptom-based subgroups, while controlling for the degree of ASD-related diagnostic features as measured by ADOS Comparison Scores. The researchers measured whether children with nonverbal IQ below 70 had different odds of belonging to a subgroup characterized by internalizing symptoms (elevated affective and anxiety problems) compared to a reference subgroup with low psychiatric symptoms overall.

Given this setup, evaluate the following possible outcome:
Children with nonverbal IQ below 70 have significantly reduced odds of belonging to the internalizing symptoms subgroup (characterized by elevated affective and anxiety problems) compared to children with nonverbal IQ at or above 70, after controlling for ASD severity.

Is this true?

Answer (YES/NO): YES